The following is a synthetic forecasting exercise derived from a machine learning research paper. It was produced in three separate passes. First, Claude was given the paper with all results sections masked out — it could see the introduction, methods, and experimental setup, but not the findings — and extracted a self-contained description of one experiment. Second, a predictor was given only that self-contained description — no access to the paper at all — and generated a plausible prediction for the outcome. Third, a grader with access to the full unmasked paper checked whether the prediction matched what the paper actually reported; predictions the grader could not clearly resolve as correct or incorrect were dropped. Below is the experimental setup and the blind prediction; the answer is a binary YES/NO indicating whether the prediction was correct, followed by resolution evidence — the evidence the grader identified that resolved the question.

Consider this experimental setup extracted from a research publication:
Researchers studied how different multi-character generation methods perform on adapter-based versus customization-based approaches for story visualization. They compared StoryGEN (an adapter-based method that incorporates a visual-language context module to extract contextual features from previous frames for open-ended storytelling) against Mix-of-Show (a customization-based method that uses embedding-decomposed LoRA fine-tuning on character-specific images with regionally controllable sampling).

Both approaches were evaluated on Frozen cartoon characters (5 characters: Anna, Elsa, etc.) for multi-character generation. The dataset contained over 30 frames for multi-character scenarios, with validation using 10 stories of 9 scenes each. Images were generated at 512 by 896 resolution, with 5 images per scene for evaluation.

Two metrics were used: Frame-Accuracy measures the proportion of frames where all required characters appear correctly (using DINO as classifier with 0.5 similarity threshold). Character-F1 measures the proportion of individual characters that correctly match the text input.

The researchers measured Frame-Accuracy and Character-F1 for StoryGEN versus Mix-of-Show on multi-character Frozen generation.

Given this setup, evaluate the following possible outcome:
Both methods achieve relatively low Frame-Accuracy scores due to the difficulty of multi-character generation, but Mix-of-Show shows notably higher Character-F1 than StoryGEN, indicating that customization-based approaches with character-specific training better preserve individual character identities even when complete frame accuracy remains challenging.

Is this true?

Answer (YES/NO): YES